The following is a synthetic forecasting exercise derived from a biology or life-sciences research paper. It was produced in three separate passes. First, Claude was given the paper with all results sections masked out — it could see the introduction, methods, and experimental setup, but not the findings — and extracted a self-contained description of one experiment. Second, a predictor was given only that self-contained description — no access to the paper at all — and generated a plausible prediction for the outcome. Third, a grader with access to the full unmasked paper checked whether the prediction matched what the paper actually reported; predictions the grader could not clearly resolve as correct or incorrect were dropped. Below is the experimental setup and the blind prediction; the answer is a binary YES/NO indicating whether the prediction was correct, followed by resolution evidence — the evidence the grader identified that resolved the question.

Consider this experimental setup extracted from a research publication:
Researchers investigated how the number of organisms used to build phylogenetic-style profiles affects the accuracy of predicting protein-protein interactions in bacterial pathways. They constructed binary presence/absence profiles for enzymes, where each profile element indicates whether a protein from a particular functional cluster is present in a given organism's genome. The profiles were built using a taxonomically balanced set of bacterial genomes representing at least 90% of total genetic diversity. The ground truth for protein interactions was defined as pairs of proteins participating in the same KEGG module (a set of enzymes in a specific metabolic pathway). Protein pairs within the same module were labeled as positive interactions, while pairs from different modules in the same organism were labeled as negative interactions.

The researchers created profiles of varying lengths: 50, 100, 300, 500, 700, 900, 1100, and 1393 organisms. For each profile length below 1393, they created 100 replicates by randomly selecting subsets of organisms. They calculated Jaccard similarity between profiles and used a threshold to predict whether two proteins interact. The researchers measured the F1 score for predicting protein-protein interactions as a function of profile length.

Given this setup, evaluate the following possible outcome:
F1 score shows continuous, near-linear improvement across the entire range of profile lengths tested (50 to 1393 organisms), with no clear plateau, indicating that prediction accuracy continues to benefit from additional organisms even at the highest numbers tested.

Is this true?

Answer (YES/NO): NO